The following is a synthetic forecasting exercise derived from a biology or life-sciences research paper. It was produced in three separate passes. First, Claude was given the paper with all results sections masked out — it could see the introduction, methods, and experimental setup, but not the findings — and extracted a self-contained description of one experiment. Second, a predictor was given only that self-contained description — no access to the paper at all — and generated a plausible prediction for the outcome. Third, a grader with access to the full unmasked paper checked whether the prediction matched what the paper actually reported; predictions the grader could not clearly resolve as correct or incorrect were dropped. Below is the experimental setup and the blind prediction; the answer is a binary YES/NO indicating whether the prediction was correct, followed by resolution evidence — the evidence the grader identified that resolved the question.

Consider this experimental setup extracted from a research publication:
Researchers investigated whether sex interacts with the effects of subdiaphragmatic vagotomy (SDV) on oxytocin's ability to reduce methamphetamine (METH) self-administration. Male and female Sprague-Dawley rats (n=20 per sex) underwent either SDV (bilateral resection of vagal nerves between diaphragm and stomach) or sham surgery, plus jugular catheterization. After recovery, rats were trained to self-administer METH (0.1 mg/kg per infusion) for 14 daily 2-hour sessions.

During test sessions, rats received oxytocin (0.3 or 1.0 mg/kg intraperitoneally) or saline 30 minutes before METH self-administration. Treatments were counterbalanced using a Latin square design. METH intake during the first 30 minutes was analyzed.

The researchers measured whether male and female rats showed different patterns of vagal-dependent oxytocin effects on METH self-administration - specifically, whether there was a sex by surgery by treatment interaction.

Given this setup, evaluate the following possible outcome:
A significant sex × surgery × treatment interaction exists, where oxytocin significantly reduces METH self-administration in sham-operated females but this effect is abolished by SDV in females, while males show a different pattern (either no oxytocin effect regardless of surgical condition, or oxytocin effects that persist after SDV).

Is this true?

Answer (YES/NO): NO